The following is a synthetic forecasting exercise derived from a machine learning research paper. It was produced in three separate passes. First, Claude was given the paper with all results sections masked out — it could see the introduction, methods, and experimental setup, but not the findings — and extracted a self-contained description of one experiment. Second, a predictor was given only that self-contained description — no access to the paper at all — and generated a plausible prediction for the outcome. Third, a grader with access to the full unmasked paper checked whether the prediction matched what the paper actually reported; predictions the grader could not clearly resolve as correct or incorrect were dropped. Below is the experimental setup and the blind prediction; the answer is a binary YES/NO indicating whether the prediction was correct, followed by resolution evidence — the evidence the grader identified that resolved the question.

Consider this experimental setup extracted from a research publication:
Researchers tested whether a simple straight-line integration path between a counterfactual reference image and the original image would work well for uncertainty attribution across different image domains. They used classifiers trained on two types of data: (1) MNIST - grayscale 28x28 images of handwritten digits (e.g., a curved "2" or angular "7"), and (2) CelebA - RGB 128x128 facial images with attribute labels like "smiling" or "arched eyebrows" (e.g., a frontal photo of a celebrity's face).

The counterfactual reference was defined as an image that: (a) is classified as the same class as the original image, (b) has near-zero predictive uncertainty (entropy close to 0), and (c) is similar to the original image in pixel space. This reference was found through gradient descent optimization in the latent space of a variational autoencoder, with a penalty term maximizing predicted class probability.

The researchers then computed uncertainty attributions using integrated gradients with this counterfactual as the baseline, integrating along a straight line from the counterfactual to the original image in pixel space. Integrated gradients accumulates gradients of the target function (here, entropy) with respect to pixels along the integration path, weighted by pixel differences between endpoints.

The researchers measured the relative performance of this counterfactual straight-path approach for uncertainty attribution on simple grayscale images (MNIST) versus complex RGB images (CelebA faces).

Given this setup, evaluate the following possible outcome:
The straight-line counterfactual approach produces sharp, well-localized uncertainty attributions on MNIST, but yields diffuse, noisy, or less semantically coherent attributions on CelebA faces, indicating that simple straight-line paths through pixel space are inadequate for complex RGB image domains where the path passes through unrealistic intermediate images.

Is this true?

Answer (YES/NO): YES